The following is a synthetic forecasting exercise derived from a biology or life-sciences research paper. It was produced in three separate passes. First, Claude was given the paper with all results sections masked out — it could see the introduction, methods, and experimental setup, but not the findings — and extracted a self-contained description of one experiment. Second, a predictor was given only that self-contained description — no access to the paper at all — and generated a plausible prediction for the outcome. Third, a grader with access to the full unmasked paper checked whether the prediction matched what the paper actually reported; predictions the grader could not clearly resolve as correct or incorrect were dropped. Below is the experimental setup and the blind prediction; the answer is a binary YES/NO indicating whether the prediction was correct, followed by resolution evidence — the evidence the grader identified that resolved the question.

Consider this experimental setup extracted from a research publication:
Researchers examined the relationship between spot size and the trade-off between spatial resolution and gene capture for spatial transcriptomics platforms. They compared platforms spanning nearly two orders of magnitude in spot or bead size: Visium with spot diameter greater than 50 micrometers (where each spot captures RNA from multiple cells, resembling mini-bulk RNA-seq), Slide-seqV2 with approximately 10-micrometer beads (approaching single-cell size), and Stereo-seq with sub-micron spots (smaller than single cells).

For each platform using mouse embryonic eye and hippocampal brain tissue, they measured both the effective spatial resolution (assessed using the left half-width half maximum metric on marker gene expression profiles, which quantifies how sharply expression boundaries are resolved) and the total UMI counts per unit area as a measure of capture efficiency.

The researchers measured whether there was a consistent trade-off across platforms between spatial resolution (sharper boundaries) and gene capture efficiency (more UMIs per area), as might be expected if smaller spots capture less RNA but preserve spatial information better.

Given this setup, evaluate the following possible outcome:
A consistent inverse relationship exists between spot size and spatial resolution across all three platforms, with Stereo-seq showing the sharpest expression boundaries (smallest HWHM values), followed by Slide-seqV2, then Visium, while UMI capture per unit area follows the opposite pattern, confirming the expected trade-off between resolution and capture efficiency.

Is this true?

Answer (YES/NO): NO